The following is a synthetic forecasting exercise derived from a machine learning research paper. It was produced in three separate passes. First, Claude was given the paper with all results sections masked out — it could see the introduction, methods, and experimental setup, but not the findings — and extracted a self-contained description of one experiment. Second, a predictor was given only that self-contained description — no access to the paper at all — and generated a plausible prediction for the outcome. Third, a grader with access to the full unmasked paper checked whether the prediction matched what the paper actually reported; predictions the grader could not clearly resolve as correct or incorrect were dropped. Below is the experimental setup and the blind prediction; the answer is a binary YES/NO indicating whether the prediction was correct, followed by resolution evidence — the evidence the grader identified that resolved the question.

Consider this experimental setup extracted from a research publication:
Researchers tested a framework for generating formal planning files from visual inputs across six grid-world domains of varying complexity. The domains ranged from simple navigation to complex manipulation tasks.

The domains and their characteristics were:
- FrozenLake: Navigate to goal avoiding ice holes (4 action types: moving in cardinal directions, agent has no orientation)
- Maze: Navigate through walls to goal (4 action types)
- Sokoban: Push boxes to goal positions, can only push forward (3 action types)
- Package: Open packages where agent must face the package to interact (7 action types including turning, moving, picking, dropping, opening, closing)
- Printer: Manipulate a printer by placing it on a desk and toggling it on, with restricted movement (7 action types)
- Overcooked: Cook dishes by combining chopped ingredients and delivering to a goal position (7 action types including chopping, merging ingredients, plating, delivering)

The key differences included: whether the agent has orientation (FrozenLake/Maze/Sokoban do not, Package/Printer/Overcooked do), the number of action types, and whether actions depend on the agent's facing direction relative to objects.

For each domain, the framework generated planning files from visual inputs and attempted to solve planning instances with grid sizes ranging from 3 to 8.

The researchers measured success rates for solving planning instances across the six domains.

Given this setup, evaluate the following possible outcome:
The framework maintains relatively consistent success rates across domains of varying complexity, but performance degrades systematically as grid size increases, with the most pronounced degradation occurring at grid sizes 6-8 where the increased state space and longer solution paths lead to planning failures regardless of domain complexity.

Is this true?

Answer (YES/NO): NO